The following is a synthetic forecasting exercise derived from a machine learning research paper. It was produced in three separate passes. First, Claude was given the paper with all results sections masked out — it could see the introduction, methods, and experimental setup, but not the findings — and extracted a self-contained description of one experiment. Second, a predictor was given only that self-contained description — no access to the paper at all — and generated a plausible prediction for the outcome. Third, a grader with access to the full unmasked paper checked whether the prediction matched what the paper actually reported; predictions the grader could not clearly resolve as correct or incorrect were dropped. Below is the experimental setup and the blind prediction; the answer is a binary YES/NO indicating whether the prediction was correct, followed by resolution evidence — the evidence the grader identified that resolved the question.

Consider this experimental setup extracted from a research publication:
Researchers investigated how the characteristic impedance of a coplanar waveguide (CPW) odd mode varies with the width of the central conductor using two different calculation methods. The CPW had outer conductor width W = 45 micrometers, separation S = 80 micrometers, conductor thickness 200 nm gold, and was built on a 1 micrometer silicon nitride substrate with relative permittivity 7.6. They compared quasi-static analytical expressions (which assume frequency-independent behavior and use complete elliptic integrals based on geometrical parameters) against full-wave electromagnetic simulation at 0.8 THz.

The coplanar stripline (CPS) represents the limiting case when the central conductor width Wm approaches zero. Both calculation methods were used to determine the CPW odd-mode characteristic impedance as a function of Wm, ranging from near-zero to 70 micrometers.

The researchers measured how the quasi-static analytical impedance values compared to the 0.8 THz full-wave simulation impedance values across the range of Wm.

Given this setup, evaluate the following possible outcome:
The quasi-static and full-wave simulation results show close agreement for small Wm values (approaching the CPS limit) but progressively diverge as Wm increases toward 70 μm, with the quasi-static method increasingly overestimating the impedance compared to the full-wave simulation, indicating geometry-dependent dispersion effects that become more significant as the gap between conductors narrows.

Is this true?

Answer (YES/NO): NO